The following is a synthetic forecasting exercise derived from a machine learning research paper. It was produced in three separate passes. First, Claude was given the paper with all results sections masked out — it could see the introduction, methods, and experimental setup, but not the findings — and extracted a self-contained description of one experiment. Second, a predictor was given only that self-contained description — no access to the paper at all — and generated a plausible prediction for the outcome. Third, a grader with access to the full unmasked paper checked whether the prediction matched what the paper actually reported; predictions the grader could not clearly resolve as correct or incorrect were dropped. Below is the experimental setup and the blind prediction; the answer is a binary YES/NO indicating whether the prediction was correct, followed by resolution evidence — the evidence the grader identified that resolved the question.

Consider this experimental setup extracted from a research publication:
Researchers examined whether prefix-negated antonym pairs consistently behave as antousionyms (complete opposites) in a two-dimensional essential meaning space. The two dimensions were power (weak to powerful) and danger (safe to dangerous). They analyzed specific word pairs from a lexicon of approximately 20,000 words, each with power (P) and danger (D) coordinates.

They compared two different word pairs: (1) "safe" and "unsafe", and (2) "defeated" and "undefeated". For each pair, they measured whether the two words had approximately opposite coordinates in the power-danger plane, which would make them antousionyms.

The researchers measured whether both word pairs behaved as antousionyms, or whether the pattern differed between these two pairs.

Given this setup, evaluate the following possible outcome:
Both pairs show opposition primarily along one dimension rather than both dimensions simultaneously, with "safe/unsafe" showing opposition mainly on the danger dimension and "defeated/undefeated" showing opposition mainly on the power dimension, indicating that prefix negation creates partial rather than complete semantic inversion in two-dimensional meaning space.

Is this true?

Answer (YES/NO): NO